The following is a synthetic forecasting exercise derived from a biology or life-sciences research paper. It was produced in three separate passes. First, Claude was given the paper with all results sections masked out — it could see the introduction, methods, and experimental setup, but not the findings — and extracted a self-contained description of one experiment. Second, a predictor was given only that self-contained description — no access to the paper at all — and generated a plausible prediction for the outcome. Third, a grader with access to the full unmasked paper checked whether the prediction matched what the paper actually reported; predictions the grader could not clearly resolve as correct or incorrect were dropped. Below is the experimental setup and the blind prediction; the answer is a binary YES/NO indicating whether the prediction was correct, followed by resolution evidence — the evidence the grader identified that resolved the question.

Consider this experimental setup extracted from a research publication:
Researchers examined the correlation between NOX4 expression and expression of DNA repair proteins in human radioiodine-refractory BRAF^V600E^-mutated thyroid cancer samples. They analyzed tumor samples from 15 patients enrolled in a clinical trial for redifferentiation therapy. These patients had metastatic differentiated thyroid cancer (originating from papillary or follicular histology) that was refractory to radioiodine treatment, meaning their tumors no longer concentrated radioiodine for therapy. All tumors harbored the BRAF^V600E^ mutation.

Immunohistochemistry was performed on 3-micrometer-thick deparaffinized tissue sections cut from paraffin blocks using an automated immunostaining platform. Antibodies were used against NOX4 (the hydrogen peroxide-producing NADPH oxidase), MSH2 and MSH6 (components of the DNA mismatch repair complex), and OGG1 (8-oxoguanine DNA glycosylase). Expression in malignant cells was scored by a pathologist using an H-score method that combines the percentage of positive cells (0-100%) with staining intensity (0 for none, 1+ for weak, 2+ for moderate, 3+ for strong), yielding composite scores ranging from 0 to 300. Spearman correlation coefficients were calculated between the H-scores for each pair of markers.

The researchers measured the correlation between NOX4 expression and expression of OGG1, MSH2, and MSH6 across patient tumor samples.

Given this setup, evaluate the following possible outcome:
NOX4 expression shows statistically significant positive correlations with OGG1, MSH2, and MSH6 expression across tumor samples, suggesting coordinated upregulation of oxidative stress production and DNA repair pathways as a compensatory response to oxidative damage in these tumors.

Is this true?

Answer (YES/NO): NO